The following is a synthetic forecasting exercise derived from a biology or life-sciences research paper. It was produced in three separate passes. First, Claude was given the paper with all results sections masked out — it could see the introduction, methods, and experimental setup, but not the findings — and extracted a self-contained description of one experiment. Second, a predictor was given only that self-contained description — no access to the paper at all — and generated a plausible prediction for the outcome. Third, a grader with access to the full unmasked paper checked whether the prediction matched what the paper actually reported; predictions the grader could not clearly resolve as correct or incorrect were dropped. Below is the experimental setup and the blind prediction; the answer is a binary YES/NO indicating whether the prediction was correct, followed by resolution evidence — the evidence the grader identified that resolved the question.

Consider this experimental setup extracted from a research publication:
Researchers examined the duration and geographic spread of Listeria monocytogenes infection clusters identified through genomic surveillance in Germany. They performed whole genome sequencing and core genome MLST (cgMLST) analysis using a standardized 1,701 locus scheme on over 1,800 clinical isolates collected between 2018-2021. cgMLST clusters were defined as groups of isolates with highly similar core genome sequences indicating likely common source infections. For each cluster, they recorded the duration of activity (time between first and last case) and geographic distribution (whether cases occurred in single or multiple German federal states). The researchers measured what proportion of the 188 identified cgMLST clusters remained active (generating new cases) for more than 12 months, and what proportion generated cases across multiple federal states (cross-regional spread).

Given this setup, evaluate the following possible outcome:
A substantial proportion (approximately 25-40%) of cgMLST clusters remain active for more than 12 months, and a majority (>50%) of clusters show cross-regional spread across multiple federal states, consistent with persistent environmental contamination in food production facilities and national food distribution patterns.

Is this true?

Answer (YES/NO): NO